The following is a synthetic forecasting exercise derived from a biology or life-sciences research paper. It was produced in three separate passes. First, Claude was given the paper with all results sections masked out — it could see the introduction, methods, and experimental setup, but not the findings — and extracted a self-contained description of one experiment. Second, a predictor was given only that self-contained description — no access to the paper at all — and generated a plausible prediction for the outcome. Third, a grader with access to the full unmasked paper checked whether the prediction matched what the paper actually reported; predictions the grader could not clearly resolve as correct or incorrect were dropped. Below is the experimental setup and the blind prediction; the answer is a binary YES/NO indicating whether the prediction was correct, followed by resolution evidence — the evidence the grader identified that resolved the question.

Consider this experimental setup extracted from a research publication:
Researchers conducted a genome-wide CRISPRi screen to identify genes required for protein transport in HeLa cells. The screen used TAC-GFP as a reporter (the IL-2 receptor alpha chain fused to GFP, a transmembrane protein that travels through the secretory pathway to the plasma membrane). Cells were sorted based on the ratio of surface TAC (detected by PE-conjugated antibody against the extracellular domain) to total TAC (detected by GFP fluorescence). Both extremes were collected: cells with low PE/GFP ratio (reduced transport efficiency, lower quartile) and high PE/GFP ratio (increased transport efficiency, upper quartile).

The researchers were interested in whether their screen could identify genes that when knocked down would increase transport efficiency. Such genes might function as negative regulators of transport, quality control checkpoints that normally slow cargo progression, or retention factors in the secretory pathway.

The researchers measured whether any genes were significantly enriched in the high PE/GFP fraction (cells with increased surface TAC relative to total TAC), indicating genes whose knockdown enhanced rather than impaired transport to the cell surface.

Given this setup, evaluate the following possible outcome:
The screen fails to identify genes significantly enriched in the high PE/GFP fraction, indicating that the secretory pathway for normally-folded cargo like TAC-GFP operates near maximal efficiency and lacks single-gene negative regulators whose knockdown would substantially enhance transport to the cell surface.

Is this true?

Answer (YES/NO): NO